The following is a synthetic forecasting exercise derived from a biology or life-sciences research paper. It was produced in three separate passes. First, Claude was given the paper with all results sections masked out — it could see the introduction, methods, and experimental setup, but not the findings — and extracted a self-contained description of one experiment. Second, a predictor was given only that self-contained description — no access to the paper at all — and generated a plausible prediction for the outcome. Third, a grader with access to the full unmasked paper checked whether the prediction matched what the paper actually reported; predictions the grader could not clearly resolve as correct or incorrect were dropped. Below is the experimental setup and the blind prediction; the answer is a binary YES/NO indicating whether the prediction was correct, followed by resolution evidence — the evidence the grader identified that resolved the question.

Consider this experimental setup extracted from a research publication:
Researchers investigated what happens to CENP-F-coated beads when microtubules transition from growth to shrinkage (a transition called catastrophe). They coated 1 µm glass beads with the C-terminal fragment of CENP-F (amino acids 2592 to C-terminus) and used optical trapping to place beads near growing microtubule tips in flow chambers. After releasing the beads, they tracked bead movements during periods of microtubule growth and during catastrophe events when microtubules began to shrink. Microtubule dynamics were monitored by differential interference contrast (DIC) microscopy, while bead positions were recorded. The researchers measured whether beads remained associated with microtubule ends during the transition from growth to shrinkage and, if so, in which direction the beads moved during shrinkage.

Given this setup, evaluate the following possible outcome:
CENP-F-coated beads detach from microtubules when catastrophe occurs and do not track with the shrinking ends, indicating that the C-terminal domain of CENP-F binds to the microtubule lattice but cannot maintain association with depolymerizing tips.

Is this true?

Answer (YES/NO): NO